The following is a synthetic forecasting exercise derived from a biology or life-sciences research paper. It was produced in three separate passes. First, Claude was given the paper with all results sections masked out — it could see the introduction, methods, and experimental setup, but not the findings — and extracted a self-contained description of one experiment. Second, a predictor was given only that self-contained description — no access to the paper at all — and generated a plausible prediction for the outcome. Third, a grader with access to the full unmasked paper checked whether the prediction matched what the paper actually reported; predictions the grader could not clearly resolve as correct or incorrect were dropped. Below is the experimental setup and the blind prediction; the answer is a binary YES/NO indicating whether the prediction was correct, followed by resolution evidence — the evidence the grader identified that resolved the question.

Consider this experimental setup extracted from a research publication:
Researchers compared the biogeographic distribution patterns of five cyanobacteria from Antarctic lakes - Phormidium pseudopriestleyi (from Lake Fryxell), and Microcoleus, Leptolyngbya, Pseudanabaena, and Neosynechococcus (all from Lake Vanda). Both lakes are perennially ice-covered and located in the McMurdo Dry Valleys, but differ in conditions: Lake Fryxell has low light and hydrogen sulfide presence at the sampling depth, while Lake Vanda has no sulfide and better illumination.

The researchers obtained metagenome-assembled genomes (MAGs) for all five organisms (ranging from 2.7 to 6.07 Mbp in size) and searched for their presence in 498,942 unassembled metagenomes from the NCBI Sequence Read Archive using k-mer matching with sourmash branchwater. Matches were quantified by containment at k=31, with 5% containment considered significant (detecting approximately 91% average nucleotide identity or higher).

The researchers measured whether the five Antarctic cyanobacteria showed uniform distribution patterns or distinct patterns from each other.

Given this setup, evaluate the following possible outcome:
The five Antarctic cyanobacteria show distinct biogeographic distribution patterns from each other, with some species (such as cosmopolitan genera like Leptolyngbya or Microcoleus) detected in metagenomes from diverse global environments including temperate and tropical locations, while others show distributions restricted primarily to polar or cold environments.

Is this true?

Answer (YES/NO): YES